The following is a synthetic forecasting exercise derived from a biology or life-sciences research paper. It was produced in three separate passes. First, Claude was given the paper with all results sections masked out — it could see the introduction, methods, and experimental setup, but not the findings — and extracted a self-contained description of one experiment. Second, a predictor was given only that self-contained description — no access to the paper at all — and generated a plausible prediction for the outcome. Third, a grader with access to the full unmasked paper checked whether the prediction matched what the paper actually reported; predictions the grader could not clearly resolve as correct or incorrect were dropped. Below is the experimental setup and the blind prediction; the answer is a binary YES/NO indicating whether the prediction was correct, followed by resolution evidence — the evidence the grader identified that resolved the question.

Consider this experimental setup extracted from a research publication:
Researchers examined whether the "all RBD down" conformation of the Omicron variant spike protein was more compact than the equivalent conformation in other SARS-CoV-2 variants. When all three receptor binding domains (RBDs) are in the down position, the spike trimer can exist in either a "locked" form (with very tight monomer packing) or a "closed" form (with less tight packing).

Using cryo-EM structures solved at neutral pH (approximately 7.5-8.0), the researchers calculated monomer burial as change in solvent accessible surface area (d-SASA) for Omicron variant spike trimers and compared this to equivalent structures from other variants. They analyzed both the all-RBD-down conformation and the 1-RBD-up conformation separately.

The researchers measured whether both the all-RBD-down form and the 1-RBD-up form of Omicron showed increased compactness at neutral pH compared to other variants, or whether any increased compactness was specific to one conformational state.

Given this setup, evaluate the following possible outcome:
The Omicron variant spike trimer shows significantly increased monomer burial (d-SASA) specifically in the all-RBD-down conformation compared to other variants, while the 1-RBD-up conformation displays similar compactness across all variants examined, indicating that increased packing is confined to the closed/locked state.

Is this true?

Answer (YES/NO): NO